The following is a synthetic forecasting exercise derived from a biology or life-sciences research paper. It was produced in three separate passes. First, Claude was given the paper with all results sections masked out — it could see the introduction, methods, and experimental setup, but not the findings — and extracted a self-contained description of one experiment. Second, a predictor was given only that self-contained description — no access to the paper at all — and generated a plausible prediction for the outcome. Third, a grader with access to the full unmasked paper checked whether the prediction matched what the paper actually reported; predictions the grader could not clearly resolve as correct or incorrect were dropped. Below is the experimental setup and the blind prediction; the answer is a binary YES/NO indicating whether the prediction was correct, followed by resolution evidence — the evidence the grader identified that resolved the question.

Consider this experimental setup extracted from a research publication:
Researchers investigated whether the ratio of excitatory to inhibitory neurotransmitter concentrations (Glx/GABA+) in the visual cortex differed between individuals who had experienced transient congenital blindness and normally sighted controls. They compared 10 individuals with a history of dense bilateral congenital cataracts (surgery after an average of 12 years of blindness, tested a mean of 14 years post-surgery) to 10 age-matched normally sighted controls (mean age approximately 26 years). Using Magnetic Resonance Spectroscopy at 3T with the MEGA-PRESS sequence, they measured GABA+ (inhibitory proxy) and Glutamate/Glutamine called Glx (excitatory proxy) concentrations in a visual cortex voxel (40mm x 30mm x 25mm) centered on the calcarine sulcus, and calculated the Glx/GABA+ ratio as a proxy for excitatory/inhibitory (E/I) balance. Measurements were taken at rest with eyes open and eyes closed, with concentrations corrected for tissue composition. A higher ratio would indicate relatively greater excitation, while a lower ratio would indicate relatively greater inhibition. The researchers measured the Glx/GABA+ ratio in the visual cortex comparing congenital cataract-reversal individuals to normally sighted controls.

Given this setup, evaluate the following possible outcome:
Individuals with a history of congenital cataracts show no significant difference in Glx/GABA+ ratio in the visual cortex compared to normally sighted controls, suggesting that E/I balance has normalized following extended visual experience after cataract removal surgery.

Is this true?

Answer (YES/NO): NO